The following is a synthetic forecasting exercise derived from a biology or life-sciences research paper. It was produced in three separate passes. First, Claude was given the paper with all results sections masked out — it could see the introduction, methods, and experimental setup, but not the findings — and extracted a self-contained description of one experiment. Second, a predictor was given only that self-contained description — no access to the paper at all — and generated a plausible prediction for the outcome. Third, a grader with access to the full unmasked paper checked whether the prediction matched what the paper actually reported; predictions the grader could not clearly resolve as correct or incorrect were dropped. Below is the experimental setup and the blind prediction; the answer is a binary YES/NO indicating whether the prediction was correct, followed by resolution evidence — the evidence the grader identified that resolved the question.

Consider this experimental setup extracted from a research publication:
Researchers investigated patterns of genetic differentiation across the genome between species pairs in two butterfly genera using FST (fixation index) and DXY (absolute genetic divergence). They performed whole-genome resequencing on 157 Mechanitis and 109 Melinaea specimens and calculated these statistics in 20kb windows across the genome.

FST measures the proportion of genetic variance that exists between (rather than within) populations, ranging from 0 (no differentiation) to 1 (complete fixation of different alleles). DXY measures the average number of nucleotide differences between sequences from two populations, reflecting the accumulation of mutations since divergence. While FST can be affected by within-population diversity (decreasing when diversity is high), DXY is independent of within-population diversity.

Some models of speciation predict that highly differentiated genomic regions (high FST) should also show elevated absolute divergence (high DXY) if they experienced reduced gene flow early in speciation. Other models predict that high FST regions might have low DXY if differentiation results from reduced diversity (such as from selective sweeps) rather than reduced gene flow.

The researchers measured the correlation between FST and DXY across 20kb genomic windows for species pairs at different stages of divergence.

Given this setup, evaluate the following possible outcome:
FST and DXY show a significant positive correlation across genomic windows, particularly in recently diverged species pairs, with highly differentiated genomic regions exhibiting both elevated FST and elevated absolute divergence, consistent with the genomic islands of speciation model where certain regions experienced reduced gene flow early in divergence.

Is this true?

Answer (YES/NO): NO